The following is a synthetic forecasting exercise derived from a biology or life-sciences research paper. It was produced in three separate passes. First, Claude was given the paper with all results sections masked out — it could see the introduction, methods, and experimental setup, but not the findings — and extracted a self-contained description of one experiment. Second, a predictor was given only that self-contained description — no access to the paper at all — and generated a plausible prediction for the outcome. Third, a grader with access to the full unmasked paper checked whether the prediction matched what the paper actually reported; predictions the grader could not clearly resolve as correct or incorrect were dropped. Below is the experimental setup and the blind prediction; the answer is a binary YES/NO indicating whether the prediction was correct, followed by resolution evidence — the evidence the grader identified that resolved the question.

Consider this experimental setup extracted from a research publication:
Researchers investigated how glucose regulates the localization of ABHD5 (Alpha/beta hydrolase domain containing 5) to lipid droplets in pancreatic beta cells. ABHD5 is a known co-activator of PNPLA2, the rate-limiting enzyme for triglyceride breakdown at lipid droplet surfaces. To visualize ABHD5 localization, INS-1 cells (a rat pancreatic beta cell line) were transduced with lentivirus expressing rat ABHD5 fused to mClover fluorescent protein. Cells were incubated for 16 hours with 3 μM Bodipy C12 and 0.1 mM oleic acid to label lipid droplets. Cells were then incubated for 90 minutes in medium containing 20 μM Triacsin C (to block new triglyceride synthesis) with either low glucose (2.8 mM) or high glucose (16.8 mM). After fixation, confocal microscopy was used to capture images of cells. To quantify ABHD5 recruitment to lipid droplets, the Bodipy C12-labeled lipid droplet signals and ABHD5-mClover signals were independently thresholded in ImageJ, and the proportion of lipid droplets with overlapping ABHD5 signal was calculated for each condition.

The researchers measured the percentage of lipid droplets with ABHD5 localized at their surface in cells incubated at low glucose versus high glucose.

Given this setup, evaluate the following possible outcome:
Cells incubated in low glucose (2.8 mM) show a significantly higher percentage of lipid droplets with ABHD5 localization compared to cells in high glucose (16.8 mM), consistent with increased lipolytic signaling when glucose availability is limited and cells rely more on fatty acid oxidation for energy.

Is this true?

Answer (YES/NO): NO